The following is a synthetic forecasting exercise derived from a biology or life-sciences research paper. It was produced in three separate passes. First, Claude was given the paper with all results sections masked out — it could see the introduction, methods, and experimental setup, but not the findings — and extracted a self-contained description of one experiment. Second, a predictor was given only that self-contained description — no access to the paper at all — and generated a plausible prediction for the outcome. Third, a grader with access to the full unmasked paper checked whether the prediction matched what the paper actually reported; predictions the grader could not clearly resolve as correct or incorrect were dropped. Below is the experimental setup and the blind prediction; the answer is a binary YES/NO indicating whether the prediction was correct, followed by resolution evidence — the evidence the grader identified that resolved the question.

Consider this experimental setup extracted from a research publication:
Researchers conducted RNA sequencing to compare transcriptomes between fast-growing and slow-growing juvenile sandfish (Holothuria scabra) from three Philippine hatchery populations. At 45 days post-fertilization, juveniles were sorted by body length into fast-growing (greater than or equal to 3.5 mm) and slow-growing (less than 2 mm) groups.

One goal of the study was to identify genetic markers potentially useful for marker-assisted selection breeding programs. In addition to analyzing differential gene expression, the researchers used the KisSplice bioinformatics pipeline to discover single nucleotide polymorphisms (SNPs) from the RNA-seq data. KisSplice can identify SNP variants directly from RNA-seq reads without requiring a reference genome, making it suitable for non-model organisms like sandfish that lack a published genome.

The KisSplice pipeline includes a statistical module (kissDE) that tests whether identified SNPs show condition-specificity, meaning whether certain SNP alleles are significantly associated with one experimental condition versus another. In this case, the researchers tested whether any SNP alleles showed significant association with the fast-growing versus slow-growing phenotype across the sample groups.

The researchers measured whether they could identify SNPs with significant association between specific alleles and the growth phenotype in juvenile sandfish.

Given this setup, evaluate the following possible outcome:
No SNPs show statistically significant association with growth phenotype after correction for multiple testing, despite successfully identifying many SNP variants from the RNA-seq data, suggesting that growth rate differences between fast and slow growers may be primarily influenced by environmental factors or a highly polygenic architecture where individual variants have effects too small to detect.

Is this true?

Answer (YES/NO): NO